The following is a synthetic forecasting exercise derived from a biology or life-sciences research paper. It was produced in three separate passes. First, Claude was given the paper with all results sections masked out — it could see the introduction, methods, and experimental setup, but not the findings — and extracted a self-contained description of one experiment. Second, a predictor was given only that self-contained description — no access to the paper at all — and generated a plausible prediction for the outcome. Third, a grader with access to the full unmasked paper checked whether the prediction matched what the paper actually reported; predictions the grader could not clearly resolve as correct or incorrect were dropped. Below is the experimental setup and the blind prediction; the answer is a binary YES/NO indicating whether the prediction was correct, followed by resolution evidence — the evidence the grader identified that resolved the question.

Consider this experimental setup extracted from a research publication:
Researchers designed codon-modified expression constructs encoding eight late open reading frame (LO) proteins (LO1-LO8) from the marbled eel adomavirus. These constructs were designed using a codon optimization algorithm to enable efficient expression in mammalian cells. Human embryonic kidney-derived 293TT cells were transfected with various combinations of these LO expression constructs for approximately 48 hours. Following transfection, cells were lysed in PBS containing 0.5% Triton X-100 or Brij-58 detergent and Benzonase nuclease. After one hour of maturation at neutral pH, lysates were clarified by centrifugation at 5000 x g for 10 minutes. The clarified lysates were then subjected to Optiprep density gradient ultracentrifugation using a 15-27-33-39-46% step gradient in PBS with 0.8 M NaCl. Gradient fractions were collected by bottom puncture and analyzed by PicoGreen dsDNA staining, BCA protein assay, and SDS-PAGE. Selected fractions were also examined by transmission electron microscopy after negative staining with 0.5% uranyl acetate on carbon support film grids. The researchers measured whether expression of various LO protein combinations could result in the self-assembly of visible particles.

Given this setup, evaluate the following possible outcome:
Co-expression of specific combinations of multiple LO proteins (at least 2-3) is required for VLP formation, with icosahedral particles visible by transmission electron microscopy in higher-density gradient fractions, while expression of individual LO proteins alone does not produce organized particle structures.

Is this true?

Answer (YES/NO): NO